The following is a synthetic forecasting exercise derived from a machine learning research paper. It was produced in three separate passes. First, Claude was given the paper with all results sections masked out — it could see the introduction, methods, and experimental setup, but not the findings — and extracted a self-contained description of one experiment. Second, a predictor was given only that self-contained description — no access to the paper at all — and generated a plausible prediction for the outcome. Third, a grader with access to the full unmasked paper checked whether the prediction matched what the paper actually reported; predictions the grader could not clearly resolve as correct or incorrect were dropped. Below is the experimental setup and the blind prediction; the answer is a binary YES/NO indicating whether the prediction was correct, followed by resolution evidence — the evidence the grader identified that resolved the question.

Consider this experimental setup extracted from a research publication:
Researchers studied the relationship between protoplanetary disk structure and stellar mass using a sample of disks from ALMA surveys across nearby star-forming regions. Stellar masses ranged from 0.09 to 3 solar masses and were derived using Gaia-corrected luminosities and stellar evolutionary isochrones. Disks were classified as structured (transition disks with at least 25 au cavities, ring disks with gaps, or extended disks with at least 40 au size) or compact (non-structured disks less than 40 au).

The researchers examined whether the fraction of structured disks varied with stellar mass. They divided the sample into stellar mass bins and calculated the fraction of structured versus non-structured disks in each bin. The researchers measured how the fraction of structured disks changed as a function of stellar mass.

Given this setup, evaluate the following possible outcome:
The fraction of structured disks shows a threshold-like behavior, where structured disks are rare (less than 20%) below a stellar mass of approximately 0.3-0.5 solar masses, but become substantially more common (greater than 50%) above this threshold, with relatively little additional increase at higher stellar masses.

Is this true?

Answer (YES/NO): NO